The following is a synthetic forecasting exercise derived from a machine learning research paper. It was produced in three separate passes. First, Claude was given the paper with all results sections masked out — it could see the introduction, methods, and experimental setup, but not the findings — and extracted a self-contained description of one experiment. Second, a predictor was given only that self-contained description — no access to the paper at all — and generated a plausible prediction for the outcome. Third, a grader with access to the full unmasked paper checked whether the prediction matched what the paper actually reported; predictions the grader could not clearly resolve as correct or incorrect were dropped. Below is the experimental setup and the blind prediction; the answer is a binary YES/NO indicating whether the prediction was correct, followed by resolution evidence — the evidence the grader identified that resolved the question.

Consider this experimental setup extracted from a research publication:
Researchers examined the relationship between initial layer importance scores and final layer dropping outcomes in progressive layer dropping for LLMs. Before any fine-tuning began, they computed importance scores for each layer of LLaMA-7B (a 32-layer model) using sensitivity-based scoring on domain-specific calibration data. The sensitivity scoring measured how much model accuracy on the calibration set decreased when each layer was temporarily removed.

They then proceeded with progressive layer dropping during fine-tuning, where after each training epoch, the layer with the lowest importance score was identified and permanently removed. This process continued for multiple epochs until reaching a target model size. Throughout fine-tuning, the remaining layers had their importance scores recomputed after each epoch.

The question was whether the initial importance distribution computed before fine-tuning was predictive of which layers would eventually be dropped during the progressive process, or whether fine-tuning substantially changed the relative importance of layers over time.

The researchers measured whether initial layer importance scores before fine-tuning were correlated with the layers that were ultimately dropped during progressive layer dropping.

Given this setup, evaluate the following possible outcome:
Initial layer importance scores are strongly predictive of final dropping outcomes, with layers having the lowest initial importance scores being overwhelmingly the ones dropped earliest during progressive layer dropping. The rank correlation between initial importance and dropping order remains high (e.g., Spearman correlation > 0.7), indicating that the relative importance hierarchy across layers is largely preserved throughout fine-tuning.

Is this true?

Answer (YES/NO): YES